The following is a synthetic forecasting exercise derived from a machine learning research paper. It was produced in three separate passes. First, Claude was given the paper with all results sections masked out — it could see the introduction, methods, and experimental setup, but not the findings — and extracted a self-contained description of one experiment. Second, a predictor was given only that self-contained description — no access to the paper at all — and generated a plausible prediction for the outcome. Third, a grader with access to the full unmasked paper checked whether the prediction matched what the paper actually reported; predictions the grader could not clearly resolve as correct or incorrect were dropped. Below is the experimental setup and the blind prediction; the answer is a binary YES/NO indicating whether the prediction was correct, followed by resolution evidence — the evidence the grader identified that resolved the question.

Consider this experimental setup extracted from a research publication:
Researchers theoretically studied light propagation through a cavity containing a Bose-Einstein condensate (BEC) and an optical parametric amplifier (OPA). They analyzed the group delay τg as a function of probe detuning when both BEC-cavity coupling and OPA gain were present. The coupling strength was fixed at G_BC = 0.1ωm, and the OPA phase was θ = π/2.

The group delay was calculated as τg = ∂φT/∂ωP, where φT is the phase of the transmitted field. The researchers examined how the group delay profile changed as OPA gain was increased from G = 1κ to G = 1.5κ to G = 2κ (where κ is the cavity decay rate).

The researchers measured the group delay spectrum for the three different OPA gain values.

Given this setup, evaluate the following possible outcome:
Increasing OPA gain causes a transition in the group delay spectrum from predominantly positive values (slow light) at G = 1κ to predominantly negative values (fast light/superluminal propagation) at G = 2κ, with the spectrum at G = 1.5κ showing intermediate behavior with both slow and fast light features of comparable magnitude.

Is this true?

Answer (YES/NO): NO